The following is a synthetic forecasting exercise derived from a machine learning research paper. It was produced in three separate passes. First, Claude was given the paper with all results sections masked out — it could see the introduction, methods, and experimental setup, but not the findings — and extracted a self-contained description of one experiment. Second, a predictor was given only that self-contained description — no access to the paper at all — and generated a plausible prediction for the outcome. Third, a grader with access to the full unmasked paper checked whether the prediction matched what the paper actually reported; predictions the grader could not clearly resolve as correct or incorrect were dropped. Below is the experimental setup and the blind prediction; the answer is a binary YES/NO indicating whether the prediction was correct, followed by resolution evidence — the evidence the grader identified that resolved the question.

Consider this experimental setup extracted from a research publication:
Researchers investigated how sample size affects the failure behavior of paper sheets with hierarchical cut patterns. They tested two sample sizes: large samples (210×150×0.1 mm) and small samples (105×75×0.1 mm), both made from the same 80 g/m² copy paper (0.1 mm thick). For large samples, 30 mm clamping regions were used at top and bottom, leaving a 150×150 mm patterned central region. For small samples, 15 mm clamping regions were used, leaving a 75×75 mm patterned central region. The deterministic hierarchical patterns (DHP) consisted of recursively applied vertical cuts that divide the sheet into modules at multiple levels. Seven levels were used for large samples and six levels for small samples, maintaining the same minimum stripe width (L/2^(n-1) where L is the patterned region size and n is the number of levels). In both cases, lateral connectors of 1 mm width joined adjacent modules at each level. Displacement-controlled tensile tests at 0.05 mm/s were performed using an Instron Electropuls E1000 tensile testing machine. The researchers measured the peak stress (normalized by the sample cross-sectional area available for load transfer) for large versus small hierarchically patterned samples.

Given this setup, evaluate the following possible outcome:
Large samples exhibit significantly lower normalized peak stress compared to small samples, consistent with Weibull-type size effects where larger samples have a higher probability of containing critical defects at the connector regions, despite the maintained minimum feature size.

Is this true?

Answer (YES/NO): YES